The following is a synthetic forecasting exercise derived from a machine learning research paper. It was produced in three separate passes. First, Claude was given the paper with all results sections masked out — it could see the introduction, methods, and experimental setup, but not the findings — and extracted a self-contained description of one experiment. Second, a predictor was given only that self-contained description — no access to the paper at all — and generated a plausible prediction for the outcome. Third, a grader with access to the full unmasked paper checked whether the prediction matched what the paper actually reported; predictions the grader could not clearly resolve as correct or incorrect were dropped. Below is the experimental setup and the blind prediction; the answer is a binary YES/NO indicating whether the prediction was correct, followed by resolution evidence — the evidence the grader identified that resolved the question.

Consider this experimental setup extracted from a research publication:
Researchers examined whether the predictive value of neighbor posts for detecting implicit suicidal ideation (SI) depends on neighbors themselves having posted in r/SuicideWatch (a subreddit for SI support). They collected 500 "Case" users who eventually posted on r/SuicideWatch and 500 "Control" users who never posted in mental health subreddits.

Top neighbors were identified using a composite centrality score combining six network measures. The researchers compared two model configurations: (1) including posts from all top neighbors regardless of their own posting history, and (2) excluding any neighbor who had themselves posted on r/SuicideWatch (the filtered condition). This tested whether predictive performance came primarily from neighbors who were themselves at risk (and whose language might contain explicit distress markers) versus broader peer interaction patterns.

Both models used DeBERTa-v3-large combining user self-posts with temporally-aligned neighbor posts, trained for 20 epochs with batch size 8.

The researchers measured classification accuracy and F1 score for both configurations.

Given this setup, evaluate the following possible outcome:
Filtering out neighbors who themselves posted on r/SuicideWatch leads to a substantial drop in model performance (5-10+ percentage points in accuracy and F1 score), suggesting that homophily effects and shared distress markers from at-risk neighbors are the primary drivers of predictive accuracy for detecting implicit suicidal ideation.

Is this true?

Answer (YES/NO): NO